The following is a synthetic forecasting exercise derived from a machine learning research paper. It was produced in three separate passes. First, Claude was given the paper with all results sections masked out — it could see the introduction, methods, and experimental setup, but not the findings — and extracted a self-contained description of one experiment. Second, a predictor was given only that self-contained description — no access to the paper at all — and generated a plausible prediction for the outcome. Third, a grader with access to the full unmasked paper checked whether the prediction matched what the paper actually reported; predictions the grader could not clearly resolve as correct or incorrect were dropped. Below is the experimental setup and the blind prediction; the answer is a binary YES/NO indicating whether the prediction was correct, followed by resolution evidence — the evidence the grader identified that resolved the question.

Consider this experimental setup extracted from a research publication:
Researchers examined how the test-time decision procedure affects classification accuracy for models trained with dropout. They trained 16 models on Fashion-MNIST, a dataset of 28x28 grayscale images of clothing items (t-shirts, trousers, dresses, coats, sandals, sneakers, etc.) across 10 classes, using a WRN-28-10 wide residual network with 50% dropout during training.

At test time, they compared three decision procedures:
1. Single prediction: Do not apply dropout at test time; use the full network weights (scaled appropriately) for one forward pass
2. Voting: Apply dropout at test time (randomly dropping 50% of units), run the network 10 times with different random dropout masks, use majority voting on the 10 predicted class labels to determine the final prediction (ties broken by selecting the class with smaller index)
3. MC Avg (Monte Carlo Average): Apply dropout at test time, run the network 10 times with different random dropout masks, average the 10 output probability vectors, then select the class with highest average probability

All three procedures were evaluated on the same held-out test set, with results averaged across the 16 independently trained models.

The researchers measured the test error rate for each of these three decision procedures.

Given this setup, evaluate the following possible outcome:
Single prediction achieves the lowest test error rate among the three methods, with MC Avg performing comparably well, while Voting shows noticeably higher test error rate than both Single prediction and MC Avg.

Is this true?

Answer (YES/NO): NO